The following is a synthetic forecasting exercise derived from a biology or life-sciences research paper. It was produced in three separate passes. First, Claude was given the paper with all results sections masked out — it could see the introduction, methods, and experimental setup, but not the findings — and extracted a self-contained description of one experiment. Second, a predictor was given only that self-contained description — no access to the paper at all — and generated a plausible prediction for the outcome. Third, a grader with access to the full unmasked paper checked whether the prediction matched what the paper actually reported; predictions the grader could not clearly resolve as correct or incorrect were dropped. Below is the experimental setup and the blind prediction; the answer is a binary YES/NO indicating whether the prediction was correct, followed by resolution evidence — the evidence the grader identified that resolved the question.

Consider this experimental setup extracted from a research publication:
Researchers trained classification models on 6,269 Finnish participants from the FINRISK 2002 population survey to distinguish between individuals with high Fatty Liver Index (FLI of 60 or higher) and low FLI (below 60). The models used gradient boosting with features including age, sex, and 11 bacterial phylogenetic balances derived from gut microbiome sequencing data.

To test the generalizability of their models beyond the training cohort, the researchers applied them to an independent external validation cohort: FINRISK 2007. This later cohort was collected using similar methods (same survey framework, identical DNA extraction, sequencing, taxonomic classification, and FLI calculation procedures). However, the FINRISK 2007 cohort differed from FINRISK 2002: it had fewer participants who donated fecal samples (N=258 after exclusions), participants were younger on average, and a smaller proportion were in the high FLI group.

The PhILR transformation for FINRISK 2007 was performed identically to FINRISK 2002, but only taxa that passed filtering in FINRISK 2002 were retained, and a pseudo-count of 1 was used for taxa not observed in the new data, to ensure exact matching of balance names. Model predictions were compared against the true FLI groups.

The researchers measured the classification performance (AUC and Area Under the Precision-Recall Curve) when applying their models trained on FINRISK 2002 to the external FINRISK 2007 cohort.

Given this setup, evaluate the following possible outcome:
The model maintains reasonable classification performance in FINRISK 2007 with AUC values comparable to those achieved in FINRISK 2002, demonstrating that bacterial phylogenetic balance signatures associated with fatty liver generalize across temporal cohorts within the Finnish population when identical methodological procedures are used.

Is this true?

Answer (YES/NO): YES